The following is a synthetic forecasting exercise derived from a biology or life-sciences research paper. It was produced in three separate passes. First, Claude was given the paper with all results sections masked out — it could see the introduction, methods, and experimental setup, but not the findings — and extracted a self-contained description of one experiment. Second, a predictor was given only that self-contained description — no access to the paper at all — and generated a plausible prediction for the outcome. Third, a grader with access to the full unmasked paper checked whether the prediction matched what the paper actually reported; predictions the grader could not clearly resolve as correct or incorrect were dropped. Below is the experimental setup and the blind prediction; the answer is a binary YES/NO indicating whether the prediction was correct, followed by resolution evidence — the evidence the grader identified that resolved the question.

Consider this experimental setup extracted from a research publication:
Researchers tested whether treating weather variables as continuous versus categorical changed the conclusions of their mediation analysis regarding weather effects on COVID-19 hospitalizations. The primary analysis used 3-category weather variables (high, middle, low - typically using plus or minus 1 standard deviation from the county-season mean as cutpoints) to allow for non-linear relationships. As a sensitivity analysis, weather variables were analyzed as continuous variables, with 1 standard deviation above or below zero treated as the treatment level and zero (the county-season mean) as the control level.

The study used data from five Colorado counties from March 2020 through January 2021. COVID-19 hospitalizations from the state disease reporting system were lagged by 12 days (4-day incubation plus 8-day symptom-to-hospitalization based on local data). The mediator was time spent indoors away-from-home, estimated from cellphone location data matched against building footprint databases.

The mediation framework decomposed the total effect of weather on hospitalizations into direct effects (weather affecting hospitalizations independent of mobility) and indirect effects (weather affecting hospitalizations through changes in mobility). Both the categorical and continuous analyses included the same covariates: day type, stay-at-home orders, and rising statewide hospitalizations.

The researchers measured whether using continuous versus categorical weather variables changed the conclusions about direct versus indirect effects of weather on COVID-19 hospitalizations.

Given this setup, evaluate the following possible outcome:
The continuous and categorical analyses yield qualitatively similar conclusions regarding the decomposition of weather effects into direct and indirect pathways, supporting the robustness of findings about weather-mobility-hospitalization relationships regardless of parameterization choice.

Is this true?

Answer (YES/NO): YES